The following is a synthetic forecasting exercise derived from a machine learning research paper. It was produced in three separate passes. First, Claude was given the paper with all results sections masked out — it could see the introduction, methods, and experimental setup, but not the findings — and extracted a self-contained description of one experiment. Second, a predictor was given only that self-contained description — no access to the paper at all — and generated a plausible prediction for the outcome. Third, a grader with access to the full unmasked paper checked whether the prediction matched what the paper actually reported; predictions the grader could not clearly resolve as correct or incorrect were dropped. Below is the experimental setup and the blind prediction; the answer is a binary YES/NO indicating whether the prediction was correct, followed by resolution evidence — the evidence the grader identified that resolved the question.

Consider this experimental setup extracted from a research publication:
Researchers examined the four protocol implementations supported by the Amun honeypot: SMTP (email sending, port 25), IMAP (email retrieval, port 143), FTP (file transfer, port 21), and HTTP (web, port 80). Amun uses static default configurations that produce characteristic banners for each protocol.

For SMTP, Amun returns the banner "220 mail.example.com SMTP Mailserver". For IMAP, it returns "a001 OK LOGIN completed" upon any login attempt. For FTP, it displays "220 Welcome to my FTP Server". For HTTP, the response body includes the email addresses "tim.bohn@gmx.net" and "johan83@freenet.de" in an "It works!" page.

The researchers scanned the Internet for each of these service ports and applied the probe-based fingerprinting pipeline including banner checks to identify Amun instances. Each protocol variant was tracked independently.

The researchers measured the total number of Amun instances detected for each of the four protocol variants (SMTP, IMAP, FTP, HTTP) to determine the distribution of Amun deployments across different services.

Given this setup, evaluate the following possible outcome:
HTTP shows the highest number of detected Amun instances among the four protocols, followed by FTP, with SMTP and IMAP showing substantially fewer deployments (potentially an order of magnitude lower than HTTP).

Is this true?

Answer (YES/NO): NO